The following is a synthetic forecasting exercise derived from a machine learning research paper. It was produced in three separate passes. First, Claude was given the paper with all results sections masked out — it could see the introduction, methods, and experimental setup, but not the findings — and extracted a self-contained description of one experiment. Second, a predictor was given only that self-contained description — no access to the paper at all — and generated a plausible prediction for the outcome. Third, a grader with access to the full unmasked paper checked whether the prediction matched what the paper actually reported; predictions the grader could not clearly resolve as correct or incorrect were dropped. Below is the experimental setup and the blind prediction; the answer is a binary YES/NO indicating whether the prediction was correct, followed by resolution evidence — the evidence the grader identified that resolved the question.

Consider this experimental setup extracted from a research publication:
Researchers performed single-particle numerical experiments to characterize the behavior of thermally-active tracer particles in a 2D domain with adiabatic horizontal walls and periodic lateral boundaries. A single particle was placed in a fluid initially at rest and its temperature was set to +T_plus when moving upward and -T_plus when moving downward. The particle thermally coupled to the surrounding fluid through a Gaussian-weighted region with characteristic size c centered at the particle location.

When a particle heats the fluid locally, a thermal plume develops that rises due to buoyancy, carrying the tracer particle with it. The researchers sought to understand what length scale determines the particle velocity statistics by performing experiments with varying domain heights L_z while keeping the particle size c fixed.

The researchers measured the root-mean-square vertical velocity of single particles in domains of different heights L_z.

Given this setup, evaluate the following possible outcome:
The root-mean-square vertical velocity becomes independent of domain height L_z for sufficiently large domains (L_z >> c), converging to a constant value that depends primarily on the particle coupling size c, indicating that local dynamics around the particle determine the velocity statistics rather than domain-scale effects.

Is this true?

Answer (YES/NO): YES